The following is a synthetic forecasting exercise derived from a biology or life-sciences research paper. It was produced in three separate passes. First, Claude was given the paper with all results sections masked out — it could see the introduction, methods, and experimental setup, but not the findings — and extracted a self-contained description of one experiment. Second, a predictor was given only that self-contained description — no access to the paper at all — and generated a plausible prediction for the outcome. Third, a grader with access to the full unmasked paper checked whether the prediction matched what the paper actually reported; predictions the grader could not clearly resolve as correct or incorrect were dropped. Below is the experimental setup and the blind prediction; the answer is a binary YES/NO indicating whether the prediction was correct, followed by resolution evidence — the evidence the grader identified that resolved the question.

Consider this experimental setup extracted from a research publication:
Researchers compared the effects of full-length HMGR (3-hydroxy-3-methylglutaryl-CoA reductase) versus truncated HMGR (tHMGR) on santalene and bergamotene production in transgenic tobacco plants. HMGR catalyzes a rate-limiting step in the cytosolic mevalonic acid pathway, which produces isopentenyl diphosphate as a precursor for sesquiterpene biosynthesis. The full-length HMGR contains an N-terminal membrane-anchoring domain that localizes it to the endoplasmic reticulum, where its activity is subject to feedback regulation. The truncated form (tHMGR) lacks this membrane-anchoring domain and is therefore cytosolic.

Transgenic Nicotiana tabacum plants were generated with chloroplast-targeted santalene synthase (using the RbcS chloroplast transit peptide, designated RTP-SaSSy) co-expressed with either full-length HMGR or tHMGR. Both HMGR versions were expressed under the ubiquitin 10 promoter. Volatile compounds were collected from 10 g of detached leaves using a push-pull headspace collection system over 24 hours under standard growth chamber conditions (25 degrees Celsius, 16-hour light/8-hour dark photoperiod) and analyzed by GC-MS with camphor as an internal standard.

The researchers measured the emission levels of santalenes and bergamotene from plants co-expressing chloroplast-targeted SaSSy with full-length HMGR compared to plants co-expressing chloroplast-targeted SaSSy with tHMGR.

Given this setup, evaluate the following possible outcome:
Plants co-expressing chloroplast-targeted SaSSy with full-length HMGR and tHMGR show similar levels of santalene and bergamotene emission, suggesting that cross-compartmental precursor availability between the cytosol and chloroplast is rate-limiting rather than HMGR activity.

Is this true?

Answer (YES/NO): YES